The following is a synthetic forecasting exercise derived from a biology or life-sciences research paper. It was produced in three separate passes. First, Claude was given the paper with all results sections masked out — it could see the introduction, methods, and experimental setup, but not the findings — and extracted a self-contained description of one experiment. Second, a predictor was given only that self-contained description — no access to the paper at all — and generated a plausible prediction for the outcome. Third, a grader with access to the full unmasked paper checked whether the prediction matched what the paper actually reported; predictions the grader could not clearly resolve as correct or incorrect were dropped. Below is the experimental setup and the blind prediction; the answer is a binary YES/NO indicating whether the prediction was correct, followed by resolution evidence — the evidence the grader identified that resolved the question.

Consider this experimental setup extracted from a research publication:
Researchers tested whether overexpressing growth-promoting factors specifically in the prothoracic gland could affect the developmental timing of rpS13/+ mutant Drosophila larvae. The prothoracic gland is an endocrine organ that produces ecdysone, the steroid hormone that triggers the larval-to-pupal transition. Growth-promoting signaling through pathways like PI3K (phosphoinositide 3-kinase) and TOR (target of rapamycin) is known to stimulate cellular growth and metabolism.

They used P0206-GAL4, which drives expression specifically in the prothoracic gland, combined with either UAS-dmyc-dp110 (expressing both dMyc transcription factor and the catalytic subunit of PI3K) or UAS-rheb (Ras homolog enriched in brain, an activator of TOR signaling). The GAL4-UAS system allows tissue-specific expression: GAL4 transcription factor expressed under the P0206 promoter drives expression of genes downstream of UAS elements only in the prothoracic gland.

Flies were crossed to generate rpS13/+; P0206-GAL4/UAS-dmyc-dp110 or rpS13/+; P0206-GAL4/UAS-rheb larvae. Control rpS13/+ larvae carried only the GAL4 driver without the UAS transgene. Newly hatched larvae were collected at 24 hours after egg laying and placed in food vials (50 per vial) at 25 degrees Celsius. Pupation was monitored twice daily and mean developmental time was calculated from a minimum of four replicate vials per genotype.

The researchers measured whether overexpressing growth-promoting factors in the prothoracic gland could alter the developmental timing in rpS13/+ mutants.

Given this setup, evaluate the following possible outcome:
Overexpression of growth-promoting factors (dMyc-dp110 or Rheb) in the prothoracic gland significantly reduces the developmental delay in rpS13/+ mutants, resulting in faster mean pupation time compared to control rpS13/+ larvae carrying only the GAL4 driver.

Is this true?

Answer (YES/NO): YES